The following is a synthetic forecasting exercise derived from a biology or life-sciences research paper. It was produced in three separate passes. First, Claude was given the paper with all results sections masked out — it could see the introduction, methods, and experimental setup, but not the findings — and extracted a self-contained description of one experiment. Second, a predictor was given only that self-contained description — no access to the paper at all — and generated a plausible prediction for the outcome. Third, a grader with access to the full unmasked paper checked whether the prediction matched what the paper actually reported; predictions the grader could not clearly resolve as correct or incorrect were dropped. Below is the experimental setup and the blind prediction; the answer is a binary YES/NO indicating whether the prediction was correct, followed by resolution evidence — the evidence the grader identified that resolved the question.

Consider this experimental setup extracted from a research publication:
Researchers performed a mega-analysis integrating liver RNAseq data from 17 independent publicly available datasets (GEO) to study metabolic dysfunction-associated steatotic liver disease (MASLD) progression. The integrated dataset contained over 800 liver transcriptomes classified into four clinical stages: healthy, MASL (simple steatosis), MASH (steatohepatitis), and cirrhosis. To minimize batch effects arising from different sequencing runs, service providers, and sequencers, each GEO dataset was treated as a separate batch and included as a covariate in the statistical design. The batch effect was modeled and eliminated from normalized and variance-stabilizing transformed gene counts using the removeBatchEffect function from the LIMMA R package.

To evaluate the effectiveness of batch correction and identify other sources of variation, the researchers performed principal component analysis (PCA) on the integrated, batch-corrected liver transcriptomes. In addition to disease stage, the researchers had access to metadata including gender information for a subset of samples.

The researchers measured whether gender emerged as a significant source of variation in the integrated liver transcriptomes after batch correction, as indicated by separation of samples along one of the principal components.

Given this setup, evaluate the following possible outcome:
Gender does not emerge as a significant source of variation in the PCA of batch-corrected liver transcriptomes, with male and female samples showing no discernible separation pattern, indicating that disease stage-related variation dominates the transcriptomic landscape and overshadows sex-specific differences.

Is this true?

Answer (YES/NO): NO